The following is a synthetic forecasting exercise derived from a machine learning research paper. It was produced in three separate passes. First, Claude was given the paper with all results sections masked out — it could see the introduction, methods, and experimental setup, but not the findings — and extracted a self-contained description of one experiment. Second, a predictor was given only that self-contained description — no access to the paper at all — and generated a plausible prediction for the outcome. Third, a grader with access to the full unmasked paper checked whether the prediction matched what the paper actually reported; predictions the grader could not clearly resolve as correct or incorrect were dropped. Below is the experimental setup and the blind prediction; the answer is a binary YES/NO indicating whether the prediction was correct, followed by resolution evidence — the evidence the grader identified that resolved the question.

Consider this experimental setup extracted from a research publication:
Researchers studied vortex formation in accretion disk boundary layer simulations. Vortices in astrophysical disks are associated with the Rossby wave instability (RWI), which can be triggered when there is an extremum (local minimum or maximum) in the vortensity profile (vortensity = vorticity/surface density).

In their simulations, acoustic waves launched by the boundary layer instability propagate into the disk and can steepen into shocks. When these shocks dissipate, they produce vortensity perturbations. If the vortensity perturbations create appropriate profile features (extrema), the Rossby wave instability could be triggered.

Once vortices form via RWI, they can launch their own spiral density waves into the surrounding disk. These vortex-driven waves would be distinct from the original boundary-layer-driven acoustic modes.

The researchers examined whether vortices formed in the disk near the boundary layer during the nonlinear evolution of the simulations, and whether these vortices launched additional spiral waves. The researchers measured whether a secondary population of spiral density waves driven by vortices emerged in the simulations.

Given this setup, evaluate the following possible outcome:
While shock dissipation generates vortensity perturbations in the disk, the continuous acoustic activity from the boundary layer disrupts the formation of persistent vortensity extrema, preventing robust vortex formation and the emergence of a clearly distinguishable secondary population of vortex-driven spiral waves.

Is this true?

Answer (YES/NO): NO